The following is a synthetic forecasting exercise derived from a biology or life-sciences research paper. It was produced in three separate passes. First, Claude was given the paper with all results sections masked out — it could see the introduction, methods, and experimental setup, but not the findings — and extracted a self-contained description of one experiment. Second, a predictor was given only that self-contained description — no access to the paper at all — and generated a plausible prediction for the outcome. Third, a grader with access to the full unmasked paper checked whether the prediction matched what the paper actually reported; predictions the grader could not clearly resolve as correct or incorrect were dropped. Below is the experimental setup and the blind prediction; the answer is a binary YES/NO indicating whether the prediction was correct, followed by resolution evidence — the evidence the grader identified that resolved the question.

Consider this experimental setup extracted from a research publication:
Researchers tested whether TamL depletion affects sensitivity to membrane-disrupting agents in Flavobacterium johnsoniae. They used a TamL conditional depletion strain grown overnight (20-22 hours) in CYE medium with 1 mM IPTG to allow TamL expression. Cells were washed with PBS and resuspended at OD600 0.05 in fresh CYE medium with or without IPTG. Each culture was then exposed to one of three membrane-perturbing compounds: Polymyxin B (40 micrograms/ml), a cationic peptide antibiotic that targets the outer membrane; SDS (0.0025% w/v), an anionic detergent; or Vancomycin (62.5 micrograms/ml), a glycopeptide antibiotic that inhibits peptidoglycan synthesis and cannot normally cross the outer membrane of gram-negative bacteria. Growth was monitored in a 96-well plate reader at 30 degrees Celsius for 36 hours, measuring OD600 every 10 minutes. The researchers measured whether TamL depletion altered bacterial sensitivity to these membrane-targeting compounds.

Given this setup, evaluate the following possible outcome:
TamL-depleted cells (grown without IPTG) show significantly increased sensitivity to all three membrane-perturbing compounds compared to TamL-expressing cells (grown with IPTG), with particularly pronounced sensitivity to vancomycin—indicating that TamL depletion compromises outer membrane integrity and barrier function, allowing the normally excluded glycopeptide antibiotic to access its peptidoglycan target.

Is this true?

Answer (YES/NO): NO